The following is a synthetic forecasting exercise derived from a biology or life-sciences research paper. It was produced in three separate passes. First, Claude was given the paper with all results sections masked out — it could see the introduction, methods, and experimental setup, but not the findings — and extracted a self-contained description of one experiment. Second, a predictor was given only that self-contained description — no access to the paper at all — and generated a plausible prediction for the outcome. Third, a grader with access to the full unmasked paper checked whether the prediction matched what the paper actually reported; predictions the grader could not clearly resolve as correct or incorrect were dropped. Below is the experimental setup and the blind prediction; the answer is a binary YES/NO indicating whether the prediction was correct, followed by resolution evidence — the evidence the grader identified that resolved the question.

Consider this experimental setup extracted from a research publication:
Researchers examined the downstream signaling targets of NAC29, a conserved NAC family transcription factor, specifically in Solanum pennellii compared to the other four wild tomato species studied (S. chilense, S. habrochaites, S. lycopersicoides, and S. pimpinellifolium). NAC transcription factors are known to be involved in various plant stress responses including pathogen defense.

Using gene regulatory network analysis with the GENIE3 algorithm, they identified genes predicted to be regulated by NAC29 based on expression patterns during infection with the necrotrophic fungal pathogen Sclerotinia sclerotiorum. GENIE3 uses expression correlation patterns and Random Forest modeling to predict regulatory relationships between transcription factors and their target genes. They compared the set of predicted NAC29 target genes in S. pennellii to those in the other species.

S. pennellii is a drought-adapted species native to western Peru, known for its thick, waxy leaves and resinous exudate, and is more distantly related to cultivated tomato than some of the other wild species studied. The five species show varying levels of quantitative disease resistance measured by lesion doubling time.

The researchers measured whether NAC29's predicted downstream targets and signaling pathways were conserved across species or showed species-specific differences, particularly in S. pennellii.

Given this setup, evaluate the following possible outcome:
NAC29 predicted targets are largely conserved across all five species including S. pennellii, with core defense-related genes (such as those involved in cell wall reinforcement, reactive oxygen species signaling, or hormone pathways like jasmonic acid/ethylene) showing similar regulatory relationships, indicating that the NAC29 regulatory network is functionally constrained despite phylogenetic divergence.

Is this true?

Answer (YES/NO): NO